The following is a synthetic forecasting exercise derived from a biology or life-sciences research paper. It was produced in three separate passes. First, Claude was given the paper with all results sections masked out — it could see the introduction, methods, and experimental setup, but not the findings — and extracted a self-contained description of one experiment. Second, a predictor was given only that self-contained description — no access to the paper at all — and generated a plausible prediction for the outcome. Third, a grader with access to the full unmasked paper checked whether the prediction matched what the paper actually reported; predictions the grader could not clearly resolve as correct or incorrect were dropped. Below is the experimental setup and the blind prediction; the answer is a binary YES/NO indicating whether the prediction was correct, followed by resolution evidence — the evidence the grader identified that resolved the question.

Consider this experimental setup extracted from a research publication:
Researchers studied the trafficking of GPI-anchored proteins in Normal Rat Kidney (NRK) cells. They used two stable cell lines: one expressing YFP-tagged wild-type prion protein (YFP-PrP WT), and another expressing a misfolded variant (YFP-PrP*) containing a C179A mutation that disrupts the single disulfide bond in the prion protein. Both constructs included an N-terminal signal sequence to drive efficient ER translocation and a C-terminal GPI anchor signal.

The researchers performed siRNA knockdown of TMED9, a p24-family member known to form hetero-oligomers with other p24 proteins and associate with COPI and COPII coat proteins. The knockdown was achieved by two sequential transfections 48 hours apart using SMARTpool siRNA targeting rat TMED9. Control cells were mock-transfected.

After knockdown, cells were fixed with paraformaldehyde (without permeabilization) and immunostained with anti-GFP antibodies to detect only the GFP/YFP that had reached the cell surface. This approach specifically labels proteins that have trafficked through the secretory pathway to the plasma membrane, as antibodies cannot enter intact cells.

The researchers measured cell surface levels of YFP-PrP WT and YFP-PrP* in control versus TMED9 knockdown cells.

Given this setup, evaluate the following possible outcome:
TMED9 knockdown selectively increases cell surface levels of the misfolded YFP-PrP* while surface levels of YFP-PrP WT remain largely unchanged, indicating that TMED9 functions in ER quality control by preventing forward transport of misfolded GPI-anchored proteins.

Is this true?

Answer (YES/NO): NO